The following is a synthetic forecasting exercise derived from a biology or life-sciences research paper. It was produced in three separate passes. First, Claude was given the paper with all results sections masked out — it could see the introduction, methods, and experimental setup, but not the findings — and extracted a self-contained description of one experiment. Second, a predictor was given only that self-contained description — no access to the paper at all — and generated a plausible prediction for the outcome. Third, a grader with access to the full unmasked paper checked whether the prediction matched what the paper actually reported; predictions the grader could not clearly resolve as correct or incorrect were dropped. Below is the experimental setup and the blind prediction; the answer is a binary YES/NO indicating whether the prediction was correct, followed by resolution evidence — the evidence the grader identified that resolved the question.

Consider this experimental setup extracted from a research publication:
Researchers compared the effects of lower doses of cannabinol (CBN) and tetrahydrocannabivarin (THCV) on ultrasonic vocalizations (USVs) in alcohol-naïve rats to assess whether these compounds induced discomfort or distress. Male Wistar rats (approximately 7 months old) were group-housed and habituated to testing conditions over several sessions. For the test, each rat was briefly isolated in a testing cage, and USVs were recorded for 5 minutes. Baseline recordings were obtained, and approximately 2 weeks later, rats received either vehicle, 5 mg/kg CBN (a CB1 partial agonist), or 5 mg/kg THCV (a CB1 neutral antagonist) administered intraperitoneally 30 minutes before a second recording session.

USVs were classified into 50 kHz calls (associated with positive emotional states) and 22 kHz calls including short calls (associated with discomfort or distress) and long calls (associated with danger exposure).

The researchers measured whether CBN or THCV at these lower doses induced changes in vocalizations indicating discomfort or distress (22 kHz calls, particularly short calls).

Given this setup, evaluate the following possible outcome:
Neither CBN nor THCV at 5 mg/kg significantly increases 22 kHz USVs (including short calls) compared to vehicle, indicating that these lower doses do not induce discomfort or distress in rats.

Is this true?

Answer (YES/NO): YES